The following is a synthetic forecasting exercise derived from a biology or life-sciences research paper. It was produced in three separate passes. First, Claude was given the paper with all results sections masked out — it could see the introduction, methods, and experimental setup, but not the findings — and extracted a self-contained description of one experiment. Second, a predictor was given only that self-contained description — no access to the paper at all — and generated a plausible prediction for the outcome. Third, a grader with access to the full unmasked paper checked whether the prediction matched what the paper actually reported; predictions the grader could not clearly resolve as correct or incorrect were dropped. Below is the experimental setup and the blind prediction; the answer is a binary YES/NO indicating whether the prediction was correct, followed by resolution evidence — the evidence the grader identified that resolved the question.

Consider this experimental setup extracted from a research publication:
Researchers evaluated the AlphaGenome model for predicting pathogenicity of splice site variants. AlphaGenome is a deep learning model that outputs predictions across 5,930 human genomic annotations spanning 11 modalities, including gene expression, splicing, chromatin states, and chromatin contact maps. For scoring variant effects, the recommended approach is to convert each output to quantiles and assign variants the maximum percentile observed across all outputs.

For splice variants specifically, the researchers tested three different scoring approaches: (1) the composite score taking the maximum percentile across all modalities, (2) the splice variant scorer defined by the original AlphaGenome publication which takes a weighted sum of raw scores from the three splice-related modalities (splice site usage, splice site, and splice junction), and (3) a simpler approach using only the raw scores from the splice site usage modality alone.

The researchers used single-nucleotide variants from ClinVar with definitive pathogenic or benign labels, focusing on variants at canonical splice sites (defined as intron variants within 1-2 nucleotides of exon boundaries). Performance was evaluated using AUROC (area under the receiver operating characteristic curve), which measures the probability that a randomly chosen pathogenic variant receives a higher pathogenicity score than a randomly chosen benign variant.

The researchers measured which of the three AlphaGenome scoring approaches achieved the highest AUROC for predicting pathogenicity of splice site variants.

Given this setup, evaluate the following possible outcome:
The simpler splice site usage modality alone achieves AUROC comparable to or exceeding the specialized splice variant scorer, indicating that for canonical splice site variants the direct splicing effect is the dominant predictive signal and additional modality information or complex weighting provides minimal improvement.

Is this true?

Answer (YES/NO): YES